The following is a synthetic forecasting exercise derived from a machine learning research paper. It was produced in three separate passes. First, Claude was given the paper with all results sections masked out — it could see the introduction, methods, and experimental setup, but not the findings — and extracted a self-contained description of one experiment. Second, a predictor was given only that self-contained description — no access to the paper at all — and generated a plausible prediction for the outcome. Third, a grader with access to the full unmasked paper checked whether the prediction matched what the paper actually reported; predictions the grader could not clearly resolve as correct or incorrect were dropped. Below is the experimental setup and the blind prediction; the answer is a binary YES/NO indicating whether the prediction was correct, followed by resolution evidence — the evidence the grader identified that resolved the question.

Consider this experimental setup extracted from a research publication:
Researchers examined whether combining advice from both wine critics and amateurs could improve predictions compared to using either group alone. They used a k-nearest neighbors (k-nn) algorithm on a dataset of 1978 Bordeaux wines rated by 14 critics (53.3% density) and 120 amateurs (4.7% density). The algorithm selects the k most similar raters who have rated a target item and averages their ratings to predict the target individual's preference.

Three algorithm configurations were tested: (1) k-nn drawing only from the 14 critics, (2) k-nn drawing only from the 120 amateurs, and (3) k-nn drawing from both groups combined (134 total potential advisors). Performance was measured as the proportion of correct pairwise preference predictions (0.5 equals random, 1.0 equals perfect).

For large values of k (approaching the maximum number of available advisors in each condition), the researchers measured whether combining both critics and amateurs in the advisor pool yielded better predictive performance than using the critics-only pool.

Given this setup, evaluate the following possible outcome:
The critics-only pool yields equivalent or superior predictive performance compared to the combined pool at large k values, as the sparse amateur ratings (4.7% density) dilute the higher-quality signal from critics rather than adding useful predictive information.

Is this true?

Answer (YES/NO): NO